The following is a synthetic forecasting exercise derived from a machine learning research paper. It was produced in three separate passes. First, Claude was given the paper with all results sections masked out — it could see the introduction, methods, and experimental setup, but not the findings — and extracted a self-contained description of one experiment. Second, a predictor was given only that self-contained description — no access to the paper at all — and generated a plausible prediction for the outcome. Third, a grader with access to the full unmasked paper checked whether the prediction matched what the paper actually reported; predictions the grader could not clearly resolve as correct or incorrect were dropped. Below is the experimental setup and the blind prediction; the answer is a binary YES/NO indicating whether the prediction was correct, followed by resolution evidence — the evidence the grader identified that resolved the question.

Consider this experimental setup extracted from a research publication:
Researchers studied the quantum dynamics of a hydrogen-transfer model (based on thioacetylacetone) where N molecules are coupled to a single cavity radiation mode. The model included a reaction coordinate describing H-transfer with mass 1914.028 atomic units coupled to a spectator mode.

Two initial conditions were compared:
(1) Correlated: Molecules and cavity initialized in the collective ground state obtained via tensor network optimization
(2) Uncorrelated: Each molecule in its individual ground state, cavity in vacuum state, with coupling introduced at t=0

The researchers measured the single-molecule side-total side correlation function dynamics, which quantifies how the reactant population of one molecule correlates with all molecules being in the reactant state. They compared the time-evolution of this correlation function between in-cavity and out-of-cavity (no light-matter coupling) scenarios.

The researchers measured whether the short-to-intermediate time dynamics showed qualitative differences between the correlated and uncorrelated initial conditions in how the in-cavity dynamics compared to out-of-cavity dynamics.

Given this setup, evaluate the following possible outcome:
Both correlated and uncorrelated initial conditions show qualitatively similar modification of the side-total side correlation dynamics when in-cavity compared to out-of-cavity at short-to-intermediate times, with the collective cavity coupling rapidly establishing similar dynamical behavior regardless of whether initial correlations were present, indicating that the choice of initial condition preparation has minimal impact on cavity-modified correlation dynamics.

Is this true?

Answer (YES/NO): NO